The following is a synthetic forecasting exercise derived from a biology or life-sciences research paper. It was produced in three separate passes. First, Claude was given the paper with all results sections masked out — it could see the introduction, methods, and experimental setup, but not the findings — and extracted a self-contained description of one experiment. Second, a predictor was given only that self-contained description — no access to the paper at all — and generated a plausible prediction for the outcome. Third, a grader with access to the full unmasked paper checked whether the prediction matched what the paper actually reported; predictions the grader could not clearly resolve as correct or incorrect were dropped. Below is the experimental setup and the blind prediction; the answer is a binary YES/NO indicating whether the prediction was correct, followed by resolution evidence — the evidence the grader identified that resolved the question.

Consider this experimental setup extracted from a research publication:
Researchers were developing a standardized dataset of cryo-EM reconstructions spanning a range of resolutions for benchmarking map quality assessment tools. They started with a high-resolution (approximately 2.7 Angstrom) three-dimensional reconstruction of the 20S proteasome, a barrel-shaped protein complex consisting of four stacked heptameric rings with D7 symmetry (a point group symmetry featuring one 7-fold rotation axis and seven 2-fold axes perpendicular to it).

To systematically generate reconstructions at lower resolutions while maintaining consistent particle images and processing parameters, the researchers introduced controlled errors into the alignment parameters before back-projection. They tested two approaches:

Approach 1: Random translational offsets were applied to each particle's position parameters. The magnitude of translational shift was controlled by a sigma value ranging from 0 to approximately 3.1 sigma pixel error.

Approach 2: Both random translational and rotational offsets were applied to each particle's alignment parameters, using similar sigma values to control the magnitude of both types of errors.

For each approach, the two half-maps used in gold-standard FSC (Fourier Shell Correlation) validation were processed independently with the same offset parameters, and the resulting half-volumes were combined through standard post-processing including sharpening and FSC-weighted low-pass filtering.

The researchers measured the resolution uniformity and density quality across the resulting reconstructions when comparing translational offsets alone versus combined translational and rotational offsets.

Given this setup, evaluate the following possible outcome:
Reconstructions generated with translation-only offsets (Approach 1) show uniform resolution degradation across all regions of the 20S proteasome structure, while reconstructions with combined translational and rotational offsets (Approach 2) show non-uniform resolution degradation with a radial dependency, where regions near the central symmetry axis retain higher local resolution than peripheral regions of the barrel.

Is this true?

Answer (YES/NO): YES